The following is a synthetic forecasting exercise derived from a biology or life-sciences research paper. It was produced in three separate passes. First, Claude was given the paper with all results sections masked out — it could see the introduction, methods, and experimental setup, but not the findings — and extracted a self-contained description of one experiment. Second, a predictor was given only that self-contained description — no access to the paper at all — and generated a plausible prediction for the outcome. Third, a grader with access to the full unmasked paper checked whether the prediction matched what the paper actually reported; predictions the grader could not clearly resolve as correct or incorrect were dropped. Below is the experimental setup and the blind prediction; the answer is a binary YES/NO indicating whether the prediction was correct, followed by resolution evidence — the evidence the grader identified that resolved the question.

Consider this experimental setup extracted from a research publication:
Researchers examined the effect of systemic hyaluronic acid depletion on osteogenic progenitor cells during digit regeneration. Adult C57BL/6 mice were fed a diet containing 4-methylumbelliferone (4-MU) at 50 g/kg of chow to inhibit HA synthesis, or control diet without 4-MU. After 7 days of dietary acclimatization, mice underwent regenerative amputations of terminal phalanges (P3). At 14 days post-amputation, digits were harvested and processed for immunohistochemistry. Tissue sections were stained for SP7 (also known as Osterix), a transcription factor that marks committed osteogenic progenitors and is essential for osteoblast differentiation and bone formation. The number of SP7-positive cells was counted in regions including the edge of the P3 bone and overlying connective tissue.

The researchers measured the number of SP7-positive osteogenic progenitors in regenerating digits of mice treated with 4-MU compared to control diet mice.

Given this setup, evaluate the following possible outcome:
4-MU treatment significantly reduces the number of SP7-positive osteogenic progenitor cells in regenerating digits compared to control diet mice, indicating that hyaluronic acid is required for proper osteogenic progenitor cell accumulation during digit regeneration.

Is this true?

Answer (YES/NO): YES